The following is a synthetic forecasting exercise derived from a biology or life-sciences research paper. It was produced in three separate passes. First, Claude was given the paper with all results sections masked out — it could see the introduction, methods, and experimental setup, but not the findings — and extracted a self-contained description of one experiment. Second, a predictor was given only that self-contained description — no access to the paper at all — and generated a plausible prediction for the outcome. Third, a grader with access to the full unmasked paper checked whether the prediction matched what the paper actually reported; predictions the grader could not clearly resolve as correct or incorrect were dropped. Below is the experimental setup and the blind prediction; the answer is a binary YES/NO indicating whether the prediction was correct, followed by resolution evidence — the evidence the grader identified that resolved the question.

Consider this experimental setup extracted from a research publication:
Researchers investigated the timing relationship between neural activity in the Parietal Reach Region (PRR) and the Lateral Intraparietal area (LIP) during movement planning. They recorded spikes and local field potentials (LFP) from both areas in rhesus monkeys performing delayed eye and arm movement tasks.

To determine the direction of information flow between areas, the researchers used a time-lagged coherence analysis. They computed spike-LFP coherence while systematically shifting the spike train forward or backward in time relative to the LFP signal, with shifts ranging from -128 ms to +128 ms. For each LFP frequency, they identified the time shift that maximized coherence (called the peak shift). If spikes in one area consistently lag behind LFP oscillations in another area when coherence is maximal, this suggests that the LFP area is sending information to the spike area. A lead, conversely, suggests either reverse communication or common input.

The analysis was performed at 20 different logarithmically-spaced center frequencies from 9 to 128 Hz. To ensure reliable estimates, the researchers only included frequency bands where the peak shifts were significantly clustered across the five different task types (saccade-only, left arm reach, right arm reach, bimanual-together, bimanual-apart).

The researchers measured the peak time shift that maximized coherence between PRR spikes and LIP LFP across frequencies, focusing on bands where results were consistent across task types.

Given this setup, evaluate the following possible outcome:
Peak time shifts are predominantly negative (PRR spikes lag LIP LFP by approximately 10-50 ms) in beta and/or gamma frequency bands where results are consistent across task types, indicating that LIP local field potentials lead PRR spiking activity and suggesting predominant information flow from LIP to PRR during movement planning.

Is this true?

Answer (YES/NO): NO